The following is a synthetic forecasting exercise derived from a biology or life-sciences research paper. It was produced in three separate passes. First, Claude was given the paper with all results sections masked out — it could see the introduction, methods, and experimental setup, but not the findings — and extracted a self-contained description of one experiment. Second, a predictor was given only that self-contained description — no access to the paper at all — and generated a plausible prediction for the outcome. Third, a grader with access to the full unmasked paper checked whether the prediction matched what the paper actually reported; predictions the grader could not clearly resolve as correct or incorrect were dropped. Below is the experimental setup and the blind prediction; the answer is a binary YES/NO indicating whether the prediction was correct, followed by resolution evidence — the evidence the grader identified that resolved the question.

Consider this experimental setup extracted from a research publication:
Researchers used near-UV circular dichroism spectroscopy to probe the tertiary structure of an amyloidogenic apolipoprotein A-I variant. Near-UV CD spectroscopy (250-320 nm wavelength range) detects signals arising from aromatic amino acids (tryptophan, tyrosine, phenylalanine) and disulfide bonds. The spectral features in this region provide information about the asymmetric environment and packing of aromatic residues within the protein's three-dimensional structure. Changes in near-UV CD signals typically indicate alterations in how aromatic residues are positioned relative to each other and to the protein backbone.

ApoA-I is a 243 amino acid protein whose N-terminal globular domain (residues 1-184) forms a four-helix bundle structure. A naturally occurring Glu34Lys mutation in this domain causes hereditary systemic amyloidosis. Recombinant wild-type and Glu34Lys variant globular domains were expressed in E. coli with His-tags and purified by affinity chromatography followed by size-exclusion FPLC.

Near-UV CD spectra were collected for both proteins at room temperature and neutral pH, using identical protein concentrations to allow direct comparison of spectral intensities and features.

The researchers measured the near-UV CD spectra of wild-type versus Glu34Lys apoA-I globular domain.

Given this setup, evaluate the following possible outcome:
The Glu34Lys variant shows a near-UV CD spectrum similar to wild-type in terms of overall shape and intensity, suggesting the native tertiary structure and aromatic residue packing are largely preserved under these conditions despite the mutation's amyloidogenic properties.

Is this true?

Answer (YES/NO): NO